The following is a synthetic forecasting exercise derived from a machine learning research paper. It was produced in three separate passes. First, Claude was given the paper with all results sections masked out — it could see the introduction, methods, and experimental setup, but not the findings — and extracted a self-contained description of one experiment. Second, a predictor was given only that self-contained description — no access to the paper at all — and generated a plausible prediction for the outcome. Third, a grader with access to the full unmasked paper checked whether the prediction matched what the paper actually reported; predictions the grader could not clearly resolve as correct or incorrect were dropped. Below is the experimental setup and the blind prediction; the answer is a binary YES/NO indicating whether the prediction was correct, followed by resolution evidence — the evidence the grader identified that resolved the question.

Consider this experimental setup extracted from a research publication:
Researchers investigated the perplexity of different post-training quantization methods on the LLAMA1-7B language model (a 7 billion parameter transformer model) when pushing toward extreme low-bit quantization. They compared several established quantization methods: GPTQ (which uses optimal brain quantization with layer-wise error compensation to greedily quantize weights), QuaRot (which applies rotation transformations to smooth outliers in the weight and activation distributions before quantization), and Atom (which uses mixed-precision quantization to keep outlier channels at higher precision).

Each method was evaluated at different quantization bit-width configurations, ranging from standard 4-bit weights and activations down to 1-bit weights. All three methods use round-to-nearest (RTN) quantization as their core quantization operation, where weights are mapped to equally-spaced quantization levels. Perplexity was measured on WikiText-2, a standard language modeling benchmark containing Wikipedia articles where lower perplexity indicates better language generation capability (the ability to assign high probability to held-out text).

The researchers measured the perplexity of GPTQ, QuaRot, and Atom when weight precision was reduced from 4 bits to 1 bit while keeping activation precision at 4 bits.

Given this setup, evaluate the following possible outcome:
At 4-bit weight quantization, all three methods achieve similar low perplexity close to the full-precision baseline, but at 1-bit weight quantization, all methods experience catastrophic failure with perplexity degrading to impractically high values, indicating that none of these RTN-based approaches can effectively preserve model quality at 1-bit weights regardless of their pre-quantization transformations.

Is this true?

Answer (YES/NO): YES